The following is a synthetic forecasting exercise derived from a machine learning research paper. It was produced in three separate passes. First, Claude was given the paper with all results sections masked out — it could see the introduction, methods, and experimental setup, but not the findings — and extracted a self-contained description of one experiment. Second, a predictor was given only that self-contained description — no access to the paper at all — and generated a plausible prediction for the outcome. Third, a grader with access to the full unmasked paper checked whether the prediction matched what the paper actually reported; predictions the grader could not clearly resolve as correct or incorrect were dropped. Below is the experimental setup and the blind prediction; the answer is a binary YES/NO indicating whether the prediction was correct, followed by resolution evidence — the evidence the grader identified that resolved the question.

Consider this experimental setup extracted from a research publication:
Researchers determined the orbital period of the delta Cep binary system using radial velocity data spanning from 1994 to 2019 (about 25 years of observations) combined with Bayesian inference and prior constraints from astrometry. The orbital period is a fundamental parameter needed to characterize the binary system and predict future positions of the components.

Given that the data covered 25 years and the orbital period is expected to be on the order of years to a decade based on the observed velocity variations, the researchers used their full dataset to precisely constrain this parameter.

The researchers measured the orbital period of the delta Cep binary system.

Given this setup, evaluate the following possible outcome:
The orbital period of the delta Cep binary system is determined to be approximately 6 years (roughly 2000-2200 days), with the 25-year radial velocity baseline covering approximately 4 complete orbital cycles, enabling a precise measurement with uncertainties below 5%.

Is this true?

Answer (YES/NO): NO